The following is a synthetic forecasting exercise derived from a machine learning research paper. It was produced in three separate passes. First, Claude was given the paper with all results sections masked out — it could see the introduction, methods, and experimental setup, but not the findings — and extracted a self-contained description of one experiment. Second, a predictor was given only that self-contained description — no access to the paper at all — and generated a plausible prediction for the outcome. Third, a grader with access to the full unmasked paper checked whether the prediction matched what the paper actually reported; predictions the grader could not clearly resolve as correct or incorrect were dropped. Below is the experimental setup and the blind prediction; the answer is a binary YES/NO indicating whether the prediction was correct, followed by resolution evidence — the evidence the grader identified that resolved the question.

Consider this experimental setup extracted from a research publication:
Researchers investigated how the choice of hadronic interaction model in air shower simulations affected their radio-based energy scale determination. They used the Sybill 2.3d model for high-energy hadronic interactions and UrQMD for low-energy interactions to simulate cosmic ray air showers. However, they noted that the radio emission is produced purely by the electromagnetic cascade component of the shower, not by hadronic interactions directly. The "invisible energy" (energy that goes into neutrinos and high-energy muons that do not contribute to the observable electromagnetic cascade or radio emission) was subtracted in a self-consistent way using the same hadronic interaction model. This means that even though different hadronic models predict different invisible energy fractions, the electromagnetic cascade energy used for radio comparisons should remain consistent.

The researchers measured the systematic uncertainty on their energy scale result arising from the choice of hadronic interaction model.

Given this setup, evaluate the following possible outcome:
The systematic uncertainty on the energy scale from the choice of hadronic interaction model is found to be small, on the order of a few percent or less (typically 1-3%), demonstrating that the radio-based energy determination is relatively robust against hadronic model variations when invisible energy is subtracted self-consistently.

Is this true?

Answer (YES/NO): NO